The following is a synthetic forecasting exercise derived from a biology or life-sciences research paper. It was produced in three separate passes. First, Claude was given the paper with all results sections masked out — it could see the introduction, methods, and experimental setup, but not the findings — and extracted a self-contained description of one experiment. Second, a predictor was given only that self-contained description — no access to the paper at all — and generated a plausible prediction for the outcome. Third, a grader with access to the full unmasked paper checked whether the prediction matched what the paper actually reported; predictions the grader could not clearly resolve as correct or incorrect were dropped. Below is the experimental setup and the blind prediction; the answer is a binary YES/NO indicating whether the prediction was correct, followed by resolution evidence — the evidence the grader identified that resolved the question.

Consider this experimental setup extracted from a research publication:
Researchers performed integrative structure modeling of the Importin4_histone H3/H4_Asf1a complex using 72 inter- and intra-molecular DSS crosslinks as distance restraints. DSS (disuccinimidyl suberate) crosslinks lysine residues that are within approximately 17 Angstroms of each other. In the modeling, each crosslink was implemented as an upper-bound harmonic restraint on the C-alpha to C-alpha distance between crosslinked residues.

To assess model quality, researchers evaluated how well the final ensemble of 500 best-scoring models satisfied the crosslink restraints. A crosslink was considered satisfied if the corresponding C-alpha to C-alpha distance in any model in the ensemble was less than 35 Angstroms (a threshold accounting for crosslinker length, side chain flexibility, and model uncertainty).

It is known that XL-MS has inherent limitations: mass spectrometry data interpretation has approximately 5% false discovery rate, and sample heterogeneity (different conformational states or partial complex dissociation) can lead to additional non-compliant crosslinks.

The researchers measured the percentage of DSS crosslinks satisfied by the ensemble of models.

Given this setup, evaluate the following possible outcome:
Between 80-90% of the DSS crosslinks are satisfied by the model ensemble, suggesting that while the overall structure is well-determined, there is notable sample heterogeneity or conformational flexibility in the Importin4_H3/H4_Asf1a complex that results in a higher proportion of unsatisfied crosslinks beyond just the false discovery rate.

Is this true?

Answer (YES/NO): YES